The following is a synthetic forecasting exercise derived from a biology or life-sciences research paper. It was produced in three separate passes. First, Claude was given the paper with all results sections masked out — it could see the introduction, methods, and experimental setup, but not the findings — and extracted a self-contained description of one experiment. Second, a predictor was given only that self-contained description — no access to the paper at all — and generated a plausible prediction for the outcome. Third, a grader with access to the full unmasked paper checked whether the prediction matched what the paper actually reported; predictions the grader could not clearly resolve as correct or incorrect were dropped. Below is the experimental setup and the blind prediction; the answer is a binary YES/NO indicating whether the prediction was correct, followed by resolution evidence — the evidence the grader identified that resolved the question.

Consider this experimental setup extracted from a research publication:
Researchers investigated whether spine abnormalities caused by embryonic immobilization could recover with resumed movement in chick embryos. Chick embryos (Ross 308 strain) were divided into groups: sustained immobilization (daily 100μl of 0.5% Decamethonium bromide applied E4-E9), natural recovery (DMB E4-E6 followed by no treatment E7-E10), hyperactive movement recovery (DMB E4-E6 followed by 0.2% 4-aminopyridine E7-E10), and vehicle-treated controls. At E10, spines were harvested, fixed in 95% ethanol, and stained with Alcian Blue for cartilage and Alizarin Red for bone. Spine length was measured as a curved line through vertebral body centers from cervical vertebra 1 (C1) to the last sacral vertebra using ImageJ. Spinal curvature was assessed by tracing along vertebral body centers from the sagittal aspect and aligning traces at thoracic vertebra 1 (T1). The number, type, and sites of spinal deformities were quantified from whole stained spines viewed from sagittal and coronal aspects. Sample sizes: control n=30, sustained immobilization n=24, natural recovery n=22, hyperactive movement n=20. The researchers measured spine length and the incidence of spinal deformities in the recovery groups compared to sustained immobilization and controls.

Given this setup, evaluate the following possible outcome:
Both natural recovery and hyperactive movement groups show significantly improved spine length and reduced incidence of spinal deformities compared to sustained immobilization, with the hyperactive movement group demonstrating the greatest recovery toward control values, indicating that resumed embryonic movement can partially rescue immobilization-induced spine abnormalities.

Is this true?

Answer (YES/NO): NO